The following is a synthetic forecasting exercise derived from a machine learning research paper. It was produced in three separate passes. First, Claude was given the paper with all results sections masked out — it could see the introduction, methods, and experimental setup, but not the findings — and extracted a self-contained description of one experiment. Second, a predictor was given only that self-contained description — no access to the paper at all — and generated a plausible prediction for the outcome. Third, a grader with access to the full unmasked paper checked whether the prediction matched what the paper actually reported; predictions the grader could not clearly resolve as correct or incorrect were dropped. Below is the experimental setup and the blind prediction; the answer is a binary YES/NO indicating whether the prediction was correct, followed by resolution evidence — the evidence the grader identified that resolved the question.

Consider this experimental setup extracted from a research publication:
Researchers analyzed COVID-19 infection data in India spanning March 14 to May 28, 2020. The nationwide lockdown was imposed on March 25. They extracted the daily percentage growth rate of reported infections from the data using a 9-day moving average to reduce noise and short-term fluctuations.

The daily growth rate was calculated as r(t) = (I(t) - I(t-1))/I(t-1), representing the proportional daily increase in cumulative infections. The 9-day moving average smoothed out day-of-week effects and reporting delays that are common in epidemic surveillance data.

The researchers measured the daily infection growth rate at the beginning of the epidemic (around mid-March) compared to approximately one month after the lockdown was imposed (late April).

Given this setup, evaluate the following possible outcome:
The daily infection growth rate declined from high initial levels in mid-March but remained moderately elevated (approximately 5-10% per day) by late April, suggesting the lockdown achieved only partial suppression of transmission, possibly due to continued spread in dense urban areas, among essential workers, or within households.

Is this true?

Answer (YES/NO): NO